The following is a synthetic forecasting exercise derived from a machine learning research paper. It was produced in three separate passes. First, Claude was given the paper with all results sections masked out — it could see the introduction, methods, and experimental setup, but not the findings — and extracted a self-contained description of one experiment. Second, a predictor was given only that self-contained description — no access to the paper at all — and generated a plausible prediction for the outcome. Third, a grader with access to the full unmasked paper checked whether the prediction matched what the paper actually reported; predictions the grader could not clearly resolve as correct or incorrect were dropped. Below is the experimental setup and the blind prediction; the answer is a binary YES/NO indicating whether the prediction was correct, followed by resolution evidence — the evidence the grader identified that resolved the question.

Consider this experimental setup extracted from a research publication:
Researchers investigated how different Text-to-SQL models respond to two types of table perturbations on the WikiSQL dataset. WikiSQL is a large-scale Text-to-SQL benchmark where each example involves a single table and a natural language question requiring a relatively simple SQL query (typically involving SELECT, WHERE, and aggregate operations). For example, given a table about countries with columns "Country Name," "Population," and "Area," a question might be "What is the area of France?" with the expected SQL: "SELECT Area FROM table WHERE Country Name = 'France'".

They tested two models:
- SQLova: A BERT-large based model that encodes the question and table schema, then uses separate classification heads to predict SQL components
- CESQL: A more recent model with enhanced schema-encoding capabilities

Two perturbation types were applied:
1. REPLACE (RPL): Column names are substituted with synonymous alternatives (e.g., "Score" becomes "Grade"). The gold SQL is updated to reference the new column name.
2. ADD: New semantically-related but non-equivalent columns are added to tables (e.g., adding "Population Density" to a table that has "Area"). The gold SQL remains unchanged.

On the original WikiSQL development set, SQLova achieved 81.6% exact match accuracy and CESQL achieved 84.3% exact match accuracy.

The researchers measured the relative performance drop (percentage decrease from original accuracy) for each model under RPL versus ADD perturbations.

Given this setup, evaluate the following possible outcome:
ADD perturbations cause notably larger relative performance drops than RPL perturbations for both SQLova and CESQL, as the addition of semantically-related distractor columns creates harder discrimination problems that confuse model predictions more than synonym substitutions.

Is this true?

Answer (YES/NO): NO